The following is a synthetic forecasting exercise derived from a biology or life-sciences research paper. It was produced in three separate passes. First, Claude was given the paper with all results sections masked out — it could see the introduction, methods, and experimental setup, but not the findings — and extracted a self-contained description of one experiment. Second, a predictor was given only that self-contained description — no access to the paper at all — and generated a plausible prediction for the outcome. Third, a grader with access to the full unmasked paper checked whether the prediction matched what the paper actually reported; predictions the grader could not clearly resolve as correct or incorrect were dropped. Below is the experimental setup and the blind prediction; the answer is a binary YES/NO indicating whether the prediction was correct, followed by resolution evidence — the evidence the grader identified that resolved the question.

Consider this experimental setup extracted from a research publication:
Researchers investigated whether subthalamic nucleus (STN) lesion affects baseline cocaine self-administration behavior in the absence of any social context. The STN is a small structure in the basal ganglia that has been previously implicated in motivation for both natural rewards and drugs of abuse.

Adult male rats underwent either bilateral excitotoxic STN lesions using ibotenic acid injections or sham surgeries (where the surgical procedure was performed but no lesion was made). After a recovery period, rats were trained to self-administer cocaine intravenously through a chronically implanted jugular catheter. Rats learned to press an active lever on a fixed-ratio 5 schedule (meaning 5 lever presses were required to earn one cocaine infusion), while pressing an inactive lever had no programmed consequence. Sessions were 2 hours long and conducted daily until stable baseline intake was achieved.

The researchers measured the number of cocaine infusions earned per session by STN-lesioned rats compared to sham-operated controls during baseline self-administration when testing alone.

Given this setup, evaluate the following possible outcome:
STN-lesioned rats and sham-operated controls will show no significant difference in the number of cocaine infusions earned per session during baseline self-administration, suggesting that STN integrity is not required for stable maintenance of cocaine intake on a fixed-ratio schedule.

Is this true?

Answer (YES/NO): YES